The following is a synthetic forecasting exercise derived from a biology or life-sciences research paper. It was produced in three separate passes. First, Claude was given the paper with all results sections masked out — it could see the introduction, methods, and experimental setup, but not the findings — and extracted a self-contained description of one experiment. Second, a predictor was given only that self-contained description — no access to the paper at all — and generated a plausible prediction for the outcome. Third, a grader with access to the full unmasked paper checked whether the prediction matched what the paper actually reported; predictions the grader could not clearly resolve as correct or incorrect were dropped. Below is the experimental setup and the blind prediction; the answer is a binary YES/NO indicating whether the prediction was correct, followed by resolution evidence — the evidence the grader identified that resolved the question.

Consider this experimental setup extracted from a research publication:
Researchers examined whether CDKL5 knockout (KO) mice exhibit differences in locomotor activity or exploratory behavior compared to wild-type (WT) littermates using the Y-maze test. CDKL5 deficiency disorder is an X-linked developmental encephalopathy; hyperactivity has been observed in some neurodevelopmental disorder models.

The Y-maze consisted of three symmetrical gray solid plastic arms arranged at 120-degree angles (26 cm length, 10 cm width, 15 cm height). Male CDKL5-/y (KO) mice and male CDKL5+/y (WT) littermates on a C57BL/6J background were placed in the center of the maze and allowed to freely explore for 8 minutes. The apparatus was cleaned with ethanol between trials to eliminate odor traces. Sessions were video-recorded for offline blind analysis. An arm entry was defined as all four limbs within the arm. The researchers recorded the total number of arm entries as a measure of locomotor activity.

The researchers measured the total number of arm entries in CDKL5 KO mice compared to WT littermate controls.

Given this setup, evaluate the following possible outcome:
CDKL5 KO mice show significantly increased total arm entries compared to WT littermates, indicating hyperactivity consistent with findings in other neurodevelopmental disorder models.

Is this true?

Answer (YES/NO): YES